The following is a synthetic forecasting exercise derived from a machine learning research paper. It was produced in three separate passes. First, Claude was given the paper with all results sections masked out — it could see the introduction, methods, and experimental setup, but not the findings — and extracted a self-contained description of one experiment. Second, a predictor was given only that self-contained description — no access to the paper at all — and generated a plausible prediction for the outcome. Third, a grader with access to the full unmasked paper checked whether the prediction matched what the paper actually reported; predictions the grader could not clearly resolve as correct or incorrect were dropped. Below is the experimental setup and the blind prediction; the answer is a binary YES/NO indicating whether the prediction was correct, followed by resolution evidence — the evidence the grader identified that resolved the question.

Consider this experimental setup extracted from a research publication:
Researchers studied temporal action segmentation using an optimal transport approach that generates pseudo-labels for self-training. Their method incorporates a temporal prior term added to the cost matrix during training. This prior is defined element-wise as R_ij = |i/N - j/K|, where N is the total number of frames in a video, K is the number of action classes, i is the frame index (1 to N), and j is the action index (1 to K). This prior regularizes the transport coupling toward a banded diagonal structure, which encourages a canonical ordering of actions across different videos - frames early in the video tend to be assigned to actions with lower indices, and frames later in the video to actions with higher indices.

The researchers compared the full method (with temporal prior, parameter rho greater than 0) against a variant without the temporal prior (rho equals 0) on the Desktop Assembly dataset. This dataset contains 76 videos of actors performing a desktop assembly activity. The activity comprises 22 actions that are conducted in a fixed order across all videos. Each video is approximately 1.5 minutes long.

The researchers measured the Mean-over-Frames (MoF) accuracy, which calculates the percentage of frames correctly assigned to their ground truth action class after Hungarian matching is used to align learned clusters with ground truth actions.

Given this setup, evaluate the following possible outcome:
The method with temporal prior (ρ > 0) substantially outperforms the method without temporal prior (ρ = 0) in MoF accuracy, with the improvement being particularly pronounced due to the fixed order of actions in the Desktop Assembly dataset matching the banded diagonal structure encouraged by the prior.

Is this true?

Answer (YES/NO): YES